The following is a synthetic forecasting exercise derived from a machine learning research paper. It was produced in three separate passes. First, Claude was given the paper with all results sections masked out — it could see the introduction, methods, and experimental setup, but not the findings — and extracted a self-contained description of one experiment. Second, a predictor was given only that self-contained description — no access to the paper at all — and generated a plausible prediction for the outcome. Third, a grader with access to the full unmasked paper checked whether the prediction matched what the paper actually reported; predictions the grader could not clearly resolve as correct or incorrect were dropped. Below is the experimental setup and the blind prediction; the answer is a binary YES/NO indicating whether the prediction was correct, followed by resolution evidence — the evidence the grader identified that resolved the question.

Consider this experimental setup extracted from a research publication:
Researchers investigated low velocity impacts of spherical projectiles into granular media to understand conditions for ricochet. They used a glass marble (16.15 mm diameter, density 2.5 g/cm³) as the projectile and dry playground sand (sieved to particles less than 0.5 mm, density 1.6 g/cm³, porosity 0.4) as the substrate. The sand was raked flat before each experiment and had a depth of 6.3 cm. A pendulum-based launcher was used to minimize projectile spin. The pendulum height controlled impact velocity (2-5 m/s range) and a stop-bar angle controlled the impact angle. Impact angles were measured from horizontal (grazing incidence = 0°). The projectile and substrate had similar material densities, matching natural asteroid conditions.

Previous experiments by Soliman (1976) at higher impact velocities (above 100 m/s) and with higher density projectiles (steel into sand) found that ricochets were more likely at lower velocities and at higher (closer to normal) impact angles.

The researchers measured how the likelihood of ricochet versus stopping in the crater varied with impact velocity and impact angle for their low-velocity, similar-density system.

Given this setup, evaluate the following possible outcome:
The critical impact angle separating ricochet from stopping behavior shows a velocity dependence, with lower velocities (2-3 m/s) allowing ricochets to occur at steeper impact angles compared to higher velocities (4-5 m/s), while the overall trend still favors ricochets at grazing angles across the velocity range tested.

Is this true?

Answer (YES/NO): NO